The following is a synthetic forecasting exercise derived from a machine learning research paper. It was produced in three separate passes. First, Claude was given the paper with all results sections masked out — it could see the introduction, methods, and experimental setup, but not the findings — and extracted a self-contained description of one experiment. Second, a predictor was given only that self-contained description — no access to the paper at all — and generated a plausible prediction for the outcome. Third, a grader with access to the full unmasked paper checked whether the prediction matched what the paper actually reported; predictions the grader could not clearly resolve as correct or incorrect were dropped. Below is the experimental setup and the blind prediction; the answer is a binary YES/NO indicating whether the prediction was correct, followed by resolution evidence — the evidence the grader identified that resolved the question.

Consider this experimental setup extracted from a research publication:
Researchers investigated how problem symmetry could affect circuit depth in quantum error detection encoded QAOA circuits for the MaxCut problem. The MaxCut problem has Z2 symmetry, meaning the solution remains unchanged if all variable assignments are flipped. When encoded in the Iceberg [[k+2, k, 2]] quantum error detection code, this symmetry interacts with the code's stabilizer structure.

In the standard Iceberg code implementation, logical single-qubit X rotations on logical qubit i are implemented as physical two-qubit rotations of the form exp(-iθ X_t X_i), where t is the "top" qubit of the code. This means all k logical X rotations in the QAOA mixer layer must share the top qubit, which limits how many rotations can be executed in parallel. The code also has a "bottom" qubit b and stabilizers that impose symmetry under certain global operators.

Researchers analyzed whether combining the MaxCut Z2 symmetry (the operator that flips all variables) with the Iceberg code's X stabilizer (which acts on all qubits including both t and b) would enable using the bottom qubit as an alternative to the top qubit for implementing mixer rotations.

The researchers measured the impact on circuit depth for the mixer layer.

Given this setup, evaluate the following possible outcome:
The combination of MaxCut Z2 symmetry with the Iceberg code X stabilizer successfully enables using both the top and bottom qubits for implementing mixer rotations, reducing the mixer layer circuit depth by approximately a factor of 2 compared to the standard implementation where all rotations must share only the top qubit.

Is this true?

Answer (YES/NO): YES